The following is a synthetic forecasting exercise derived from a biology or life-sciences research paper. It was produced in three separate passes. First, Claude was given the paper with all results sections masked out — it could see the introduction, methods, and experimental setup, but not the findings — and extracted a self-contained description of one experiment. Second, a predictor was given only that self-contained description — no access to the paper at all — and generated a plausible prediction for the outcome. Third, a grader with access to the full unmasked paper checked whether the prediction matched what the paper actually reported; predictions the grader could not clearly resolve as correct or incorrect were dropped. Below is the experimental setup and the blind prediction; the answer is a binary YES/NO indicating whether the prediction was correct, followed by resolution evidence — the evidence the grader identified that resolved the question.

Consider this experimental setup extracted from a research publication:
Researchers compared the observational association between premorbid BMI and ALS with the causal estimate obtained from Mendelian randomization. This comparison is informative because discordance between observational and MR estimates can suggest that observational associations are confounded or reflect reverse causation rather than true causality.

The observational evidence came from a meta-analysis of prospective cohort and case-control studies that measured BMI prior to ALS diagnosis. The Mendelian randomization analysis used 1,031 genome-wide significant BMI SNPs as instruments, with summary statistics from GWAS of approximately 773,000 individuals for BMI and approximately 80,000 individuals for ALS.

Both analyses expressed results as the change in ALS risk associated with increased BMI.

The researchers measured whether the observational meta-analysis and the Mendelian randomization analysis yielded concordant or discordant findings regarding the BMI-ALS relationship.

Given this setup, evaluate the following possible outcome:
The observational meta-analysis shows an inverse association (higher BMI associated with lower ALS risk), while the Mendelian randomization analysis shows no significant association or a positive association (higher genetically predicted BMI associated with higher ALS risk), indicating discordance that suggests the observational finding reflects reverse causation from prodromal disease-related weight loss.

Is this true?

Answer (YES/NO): YES